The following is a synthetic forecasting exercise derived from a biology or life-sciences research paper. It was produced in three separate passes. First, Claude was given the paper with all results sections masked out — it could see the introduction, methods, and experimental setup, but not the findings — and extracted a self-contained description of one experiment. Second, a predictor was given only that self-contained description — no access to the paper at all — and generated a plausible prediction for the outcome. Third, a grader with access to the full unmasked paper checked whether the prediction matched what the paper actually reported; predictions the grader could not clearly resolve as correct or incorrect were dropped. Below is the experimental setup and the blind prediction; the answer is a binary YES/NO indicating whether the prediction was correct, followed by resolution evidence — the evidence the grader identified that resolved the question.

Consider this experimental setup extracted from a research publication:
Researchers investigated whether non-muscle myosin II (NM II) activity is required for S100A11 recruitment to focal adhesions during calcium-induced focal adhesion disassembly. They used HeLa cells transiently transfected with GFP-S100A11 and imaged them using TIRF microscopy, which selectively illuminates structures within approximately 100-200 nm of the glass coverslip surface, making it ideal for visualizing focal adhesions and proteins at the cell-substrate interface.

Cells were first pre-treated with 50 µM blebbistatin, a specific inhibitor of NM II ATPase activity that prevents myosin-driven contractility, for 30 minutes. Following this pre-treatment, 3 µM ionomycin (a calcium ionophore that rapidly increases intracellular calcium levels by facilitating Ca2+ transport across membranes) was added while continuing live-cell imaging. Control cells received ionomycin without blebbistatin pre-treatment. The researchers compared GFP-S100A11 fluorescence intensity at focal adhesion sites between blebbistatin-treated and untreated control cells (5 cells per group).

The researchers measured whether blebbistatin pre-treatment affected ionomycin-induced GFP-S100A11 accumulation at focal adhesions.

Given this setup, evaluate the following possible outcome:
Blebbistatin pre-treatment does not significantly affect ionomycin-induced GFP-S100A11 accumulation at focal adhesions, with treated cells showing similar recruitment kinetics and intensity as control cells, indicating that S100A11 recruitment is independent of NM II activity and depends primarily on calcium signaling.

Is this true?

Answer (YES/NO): NO